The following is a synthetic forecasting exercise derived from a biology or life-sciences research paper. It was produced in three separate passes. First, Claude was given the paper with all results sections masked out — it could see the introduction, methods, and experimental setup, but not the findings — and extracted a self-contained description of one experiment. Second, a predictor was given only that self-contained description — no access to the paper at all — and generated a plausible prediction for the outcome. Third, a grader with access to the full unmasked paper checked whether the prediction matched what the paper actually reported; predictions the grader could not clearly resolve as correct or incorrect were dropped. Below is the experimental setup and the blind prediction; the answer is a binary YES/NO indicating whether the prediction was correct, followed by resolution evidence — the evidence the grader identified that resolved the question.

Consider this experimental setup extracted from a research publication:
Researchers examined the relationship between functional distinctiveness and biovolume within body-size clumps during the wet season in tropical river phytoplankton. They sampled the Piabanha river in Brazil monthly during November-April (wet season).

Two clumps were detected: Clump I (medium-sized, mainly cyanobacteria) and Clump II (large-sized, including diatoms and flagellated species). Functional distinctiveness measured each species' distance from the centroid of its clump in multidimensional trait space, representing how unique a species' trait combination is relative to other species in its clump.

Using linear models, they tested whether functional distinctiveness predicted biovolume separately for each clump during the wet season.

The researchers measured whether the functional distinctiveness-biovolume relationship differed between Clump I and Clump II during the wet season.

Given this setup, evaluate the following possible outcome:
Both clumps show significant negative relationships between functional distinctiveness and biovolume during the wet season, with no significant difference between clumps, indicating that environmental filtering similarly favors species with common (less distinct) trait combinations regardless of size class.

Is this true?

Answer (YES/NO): NO